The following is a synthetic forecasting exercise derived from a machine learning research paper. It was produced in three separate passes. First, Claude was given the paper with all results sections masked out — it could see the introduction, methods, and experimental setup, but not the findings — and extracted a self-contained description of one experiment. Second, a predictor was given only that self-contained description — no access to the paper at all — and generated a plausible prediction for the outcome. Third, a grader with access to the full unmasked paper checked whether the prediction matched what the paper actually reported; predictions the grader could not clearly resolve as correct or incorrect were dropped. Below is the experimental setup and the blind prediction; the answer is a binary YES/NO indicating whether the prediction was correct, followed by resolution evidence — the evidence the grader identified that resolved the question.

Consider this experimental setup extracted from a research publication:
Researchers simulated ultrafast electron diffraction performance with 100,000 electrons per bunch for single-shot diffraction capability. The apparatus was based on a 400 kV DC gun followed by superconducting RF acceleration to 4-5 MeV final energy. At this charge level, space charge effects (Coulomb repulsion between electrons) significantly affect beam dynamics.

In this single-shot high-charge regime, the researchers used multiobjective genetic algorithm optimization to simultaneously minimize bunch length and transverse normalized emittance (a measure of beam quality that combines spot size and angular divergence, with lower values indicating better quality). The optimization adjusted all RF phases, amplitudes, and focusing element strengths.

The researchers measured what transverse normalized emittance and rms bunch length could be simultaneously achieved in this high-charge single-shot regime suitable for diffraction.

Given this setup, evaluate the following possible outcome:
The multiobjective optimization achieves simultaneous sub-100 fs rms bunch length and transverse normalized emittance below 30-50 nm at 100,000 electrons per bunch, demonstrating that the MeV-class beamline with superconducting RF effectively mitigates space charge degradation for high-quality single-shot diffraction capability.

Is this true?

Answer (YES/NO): YES